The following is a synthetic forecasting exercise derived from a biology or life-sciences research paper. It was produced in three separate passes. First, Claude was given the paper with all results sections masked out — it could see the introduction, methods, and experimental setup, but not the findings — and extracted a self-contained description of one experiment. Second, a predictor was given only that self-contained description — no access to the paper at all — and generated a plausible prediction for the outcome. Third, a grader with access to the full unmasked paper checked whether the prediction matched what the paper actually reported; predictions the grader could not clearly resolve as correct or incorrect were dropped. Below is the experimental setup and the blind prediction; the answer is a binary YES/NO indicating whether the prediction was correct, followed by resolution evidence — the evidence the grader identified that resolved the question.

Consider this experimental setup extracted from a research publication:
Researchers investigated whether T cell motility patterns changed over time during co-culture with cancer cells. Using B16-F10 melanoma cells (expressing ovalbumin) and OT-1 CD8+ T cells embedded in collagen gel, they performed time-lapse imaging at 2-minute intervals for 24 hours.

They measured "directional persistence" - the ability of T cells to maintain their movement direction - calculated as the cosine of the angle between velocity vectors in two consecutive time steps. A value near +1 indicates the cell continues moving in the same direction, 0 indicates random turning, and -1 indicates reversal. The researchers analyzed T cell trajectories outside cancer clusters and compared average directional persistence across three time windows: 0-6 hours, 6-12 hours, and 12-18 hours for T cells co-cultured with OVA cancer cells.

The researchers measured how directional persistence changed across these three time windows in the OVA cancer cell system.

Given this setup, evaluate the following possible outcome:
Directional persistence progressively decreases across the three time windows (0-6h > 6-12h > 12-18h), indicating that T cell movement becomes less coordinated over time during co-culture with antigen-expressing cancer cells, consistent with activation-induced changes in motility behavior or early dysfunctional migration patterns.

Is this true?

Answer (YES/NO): YES